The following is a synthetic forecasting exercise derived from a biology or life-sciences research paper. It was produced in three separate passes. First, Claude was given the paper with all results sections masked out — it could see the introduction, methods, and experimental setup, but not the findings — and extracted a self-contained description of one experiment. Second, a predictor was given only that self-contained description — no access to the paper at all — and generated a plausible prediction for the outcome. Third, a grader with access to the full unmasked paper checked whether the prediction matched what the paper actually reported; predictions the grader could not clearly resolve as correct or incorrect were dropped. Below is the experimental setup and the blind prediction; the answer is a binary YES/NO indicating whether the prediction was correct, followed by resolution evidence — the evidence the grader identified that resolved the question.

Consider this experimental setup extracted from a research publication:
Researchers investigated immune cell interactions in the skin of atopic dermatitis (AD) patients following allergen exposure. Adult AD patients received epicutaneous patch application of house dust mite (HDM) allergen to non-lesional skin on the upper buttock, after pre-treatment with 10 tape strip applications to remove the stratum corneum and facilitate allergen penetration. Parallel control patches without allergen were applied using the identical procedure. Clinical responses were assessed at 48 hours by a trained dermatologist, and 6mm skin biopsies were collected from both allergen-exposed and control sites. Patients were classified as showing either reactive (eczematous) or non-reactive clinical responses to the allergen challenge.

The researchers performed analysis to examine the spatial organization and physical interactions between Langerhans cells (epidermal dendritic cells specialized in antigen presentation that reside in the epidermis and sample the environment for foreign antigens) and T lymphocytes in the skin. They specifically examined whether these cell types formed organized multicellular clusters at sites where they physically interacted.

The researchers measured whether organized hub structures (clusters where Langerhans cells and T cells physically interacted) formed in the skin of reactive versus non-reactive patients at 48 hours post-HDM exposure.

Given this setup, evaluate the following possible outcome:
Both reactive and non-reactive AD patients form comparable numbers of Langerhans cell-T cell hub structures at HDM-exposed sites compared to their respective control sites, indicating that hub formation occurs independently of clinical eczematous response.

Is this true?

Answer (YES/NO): NO